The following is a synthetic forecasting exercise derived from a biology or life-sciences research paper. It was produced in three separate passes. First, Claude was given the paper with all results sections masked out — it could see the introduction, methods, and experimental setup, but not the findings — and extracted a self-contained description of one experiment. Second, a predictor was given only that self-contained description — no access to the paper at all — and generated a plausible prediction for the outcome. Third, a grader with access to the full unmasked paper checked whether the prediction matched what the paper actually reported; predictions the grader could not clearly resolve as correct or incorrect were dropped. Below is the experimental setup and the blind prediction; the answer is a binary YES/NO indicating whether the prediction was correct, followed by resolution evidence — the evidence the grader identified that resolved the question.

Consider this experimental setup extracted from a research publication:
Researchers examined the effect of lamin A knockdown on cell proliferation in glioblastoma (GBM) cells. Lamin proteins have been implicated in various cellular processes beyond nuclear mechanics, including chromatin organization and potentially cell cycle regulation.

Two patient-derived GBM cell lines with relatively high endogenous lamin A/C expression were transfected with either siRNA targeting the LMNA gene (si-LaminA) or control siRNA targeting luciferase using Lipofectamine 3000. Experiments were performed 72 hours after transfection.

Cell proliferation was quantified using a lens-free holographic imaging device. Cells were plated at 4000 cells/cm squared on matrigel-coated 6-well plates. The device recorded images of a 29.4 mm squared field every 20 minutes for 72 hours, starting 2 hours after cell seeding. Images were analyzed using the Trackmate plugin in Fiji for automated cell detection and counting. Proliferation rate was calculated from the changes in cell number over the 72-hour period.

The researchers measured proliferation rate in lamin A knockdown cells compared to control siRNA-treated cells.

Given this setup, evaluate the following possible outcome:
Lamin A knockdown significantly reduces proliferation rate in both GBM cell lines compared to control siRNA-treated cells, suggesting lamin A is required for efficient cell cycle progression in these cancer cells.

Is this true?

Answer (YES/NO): YES